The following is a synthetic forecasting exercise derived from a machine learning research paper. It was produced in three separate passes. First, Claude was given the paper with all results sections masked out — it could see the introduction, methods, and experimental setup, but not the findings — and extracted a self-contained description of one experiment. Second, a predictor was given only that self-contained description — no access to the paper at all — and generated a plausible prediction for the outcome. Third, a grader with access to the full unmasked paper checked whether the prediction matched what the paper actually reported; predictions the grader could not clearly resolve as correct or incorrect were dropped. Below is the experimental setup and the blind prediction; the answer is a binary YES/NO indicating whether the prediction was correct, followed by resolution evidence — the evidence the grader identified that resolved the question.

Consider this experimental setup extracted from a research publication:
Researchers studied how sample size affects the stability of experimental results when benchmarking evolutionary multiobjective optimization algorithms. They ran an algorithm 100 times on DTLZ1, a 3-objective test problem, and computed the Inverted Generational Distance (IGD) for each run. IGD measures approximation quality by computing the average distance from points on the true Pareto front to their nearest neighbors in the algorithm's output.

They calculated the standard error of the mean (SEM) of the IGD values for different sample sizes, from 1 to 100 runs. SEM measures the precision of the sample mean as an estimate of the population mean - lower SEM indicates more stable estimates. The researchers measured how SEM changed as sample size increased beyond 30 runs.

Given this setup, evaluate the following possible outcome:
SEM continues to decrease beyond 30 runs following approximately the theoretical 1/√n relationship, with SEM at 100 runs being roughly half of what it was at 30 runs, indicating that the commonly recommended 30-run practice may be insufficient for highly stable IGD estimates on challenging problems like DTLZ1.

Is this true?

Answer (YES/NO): NO